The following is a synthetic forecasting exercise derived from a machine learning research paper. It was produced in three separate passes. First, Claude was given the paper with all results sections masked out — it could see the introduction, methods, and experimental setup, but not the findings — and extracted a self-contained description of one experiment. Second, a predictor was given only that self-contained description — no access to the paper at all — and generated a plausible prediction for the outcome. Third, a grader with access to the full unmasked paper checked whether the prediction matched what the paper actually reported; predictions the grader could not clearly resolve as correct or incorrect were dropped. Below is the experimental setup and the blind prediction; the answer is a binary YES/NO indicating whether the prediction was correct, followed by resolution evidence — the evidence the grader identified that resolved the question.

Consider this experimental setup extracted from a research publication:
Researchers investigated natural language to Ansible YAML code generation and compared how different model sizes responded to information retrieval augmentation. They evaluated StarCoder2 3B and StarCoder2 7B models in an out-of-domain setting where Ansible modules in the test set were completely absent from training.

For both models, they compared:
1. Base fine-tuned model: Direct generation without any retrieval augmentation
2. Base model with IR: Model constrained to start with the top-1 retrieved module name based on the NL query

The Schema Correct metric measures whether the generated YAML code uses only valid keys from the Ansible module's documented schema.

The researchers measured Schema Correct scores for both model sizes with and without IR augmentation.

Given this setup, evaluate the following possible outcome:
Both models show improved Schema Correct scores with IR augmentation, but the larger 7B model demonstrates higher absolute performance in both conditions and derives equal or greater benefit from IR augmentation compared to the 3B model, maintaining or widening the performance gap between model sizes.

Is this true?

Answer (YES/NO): YES